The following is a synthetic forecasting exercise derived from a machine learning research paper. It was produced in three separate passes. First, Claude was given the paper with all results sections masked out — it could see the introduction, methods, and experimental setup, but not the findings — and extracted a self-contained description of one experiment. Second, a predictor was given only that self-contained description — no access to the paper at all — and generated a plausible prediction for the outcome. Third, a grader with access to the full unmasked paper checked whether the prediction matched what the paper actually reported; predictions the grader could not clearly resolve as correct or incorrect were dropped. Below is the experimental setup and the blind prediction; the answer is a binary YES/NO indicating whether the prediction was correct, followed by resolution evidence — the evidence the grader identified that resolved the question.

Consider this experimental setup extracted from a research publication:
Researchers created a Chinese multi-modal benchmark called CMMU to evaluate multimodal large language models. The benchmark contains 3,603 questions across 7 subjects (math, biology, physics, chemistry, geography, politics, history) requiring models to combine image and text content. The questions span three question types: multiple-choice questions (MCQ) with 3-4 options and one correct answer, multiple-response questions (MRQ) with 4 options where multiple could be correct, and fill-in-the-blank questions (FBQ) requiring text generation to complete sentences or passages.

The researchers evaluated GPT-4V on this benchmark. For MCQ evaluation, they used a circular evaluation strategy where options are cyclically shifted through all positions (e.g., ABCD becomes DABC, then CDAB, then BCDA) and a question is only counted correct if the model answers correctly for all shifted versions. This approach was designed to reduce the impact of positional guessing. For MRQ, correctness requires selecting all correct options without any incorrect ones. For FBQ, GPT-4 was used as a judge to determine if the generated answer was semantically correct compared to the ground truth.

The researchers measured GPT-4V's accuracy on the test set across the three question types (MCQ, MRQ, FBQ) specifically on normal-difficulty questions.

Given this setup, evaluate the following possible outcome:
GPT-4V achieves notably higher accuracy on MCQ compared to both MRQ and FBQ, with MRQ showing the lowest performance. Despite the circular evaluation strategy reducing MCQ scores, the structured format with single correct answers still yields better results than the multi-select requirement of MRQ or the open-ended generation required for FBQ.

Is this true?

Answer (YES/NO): NO